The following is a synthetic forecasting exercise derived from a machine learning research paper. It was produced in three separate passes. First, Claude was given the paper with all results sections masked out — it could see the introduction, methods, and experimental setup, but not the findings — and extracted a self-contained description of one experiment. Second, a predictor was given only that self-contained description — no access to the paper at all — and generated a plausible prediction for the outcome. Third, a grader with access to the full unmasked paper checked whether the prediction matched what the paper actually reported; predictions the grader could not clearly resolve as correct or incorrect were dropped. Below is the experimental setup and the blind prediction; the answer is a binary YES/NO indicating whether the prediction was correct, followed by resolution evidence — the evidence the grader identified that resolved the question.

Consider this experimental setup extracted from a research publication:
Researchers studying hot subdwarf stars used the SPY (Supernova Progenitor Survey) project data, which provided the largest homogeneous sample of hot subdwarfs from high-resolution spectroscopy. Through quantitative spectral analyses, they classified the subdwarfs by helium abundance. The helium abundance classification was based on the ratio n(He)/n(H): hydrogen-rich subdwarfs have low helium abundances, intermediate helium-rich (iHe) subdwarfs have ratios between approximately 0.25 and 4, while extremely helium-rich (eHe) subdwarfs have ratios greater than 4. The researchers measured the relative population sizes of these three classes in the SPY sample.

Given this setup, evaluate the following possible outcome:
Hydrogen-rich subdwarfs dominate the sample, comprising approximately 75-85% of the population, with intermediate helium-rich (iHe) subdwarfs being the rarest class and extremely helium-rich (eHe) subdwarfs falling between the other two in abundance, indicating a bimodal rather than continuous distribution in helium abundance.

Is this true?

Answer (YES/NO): NO